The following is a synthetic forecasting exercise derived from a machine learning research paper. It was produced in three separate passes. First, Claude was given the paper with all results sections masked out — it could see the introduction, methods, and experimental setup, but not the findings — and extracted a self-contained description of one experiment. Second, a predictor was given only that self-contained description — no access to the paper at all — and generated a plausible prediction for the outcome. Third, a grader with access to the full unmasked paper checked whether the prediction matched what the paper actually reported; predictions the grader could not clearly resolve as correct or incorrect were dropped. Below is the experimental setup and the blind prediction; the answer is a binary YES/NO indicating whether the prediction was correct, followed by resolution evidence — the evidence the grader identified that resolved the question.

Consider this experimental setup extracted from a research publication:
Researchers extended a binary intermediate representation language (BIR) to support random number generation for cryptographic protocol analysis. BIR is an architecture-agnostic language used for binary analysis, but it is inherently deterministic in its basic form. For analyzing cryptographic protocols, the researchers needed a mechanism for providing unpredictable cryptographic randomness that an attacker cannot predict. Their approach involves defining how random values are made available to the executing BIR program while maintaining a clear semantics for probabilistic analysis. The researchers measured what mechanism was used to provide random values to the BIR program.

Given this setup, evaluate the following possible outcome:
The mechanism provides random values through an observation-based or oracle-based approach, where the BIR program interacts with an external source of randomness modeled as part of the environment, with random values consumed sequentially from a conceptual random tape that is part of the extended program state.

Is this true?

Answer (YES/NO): YES